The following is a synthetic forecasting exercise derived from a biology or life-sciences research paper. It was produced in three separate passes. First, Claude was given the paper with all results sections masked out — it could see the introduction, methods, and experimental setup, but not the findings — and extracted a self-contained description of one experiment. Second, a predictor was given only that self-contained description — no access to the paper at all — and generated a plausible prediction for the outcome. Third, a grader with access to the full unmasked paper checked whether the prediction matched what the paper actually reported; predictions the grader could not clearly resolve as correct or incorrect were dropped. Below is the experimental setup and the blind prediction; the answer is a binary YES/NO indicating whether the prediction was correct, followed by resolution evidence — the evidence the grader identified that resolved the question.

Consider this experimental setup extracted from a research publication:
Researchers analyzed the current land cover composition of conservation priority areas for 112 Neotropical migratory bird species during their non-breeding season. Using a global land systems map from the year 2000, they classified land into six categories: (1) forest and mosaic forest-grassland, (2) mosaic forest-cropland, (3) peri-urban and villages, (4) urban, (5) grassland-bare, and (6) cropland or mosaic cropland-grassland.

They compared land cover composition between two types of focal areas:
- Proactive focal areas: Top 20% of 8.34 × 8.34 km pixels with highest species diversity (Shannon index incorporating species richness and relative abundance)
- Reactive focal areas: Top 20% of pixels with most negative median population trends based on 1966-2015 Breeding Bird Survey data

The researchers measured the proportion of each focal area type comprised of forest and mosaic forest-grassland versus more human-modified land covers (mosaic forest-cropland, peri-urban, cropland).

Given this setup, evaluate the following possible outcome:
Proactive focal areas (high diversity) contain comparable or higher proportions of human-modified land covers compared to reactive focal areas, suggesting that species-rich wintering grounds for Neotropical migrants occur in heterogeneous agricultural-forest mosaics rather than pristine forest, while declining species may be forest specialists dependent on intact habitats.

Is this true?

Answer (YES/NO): NO